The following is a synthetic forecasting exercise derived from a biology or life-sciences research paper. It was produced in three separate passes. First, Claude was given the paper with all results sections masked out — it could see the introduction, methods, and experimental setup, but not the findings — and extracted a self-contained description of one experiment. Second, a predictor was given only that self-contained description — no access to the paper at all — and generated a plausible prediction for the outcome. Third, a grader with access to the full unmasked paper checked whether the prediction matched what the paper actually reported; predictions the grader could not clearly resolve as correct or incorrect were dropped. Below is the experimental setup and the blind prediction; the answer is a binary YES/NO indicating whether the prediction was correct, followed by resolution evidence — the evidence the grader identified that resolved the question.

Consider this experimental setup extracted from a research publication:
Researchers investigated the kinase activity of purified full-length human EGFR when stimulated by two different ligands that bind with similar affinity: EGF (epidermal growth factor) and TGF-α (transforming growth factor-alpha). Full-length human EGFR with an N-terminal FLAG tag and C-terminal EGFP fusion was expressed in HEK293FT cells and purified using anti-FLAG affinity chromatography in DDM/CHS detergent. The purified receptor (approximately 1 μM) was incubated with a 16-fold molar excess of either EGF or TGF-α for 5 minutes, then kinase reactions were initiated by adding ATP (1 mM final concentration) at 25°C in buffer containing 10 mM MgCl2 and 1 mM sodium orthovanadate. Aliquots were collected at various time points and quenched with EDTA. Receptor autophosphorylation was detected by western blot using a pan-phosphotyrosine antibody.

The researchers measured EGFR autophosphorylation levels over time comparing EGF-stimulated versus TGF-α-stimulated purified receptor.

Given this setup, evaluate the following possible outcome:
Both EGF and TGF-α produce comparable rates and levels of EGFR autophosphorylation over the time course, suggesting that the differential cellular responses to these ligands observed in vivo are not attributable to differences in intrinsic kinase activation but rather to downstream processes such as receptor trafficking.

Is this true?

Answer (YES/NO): NO